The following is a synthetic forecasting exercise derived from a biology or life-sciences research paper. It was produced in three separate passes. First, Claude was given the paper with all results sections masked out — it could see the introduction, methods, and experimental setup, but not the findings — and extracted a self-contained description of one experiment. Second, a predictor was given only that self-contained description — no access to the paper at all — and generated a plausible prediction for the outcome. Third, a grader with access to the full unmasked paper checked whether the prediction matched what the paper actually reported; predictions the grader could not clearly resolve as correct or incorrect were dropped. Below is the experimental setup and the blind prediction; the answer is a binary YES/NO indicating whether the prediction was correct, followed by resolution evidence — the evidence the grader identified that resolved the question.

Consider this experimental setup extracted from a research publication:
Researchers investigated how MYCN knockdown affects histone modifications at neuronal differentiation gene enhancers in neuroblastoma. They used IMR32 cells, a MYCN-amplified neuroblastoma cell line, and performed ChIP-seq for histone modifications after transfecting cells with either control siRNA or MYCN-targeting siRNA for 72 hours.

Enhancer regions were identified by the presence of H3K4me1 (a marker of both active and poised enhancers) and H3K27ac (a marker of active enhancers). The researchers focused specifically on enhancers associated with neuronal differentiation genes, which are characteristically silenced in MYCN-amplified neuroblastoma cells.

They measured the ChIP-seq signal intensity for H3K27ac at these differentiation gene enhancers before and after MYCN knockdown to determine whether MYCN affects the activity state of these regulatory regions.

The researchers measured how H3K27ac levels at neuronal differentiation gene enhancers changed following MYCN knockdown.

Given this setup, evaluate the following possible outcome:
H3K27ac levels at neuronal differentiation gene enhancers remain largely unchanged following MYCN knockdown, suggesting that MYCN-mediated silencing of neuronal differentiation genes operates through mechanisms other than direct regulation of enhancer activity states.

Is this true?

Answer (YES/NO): NO